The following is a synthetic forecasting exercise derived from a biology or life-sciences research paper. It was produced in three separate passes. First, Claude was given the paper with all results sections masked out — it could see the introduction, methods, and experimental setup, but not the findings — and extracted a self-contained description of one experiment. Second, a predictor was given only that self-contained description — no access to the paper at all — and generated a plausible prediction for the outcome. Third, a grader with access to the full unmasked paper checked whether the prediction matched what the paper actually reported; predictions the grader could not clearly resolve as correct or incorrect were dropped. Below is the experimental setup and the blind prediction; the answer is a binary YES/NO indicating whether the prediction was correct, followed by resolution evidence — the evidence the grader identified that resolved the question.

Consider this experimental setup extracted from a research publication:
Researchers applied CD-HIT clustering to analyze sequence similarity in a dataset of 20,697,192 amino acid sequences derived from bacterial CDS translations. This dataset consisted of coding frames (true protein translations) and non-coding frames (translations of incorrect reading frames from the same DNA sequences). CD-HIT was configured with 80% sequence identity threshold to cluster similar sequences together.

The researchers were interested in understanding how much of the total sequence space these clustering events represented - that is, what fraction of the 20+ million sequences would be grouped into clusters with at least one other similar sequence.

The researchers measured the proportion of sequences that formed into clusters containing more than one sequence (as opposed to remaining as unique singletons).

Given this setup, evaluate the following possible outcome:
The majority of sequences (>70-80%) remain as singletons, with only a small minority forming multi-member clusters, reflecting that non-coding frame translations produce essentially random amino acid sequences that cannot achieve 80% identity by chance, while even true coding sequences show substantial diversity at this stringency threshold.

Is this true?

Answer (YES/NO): NO